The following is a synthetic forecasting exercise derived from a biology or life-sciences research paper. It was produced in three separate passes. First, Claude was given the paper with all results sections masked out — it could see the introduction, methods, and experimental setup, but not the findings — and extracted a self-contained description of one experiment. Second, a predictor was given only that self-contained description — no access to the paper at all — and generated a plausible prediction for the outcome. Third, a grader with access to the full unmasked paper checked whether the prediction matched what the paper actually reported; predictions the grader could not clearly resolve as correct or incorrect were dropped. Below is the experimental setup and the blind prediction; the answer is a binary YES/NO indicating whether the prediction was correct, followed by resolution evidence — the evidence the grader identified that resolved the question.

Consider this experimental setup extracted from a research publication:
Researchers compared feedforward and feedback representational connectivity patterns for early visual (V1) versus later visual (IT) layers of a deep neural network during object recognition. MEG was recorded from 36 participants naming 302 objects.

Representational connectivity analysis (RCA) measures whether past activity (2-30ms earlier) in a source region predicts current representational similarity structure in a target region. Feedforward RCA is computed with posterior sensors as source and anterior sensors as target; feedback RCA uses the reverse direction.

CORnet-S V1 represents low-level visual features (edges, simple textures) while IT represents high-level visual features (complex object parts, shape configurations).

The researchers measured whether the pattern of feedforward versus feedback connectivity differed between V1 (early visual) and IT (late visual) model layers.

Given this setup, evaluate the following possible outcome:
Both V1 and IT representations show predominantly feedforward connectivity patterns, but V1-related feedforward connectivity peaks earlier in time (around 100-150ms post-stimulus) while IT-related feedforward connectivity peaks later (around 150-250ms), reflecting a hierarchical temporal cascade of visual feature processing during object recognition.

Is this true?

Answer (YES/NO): NO